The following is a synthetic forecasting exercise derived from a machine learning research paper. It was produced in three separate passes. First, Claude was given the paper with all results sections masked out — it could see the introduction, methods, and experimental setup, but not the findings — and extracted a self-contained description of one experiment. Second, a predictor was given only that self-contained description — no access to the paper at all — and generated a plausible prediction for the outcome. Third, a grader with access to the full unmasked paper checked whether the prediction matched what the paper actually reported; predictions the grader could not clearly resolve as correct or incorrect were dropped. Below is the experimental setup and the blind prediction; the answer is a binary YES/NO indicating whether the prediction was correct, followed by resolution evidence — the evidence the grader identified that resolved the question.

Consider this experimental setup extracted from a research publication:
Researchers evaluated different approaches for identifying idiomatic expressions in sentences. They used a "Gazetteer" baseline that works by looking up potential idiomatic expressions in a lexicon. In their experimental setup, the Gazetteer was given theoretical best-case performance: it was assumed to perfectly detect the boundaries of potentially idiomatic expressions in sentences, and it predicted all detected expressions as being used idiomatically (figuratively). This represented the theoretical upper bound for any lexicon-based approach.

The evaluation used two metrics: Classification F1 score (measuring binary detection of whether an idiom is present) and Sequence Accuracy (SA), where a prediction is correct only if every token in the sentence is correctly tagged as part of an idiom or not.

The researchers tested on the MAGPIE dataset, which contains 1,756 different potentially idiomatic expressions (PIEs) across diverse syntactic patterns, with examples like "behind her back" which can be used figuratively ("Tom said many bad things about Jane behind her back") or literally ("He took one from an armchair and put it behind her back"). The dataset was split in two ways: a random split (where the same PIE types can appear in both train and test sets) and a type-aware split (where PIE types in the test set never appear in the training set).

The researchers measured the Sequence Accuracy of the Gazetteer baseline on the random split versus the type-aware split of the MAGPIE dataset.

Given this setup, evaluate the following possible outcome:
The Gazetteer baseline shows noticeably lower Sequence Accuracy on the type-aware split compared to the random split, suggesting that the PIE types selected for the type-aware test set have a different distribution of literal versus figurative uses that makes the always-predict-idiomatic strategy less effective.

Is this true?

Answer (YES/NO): NO